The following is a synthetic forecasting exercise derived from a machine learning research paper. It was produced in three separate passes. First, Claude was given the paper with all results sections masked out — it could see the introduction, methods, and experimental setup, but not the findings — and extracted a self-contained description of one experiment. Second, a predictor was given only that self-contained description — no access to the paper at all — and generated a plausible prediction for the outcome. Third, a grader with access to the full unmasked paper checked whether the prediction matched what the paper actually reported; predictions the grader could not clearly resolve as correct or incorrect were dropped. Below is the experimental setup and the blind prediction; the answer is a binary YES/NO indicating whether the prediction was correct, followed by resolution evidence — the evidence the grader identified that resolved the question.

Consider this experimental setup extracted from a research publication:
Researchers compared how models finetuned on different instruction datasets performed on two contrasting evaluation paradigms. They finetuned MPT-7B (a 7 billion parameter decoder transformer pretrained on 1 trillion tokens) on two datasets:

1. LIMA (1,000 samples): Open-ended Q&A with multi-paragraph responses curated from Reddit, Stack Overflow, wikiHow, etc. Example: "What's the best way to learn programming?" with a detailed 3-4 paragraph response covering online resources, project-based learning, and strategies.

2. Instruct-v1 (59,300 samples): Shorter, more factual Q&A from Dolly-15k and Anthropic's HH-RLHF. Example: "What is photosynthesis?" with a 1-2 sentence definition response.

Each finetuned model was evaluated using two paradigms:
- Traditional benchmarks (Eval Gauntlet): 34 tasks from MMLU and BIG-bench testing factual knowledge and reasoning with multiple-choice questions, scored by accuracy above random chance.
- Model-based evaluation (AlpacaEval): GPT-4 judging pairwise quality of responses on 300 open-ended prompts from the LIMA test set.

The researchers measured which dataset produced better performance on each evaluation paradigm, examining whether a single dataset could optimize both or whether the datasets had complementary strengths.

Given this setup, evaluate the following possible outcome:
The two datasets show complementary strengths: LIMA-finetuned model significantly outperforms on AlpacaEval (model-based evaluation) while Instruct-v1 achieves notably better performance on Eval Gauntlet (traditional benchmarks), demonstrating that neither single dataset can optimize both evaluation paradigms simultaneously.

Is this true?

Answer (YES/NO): YES